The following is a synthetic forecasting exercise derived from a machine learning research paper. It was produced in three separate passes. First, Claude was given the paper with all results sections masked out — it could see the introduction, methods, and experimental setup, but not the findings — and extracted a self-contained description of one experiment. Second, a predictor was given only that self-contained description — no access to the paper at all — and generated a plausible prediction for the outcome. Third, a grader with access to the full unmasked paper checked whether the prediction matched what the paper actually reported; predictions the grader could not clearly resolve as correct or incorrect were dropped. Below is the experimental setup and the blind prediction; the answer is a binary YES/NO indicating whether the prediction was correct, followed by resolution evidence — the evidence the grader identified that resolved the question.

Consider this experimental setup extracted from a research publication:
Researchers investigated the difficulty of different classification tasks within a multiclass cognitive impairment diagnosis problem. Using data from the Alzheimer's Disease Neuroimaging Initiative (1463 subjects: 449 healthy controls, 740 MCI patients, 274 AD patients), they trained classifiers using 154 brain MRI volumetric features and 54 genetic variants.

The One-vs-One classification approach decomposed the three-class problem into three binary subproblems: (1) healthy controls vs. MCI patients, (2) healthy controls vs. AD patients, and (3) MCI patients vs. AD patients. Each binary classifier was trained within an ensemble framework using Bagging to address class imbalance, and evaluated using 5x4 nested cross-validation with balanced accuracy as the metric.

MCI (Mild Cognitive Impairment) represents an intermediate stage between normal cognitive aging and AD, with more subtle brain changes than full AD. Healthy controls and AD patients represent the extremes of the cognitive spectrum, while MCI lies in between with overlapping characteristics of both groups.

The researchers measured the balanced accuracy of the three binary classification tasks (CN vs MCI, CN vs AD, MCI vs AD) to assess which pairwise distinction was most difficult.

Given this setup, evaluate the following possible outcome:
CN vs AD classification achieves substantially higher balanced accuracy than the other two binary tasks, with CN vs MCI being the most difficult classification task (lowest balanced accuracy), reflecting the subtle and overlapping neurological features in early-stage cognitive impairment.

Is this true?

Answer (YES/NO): NO